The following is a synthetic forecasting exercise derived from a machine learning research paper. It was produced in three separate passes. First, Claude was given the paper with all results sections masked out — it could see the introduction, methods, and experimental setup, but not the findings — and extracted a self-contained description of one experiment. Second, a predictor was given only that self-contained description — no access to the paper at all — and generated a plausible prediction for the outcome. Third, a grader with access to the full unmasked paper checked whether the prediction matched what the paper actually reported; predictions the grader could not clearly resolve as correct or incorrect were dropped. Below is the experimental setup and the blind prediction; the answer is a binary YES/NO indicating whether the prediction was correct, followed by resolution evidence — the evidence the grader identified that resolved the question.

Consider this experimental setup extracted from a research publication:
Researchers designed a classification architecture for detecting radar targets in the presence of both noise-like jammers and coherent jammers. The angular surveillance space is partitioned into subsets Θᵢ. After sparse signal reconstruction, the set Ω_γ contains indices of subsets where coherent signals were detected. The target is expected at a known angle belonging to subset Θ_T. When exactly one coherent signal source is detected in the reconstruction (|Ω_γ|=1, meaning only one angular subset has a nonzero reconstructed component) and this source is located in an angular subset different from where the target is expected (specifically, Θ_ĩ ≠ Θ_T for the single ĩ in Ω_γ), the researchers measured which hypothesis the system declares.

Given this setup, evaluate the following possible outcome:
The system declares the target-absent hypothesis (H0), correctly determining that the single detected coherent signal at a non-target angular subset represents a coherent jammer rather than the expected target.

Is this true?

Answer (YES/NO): NO